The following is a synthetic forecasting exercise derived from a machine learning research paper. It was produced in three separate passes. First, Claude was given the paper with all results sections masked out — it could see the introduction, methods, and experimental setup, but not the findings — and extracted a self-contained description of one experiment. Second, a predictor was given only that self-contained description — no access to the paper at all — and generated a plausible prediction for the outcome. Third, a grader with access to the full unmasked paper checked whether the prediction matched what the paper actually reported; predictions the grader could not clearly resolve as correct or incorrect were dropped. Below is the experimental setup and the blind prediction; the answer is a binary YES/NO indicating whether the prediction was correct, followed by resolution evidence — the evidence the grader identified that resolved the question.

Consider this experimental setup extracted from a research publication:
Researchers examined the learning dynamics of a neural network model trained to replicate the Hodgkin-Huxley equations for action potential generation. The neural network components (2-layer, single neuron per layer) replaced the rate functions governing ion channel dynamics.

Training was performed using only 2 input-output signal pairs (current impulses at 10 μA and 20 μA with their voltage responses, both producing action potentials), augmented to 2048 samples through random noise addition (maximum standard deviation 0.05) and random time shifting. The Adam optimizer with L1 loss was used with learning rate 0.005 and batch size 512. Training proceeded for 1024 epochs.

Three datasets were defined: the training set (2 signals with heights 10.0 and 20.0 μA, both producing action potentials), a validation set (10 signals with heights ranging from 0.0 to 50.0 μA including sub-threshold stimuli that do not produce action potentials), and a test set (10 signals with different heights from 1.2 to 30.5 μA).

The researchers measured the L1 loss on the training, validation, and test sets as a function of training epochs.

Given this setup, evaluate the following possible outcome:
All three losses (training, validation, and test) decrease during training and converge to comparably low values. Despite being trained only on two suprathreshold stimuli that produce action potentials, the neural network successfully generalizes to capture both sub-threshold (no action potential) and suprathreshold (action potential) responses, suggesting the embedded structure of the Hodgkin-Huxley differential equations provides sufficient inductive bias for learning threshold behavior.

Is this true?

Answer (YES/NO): NO